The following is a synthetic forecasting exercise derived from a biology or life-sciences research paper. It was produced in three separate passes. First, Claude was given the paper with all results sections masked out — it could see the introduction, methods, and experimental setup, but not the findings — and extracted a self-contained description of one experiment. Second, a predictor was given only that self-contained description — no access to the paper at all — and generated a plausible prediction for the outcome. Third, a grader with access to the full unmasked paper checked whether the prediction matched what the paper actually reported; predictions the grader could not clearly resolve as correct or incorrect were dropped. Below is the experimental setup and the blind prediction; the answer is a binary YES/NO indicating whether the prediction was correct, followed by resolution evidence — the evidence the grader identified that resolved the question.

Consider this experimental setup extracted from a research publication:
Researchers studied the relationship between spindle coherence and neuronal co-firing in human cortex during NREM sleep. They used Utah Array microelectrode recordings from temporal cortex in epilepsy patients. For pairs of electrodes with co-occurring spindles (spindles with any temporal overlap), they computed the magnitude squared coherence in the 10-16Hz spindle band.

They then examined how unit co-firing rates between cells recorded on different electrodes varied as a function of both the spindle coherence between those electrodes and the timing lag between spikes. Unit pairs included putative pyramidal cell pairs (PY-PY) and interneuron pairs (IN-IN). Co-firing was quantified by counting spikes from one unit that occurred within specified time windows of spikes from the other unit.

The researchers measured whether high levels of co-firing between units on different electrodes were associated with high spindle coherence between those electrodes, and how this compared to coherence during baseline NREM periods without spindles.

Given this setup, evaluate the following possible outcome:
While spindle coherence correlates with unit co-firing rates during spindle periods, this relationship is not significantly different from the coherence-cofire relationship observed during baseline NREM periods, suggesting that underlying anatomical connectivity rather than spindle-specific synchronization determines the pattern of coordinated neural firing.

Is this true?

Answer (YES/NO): NO